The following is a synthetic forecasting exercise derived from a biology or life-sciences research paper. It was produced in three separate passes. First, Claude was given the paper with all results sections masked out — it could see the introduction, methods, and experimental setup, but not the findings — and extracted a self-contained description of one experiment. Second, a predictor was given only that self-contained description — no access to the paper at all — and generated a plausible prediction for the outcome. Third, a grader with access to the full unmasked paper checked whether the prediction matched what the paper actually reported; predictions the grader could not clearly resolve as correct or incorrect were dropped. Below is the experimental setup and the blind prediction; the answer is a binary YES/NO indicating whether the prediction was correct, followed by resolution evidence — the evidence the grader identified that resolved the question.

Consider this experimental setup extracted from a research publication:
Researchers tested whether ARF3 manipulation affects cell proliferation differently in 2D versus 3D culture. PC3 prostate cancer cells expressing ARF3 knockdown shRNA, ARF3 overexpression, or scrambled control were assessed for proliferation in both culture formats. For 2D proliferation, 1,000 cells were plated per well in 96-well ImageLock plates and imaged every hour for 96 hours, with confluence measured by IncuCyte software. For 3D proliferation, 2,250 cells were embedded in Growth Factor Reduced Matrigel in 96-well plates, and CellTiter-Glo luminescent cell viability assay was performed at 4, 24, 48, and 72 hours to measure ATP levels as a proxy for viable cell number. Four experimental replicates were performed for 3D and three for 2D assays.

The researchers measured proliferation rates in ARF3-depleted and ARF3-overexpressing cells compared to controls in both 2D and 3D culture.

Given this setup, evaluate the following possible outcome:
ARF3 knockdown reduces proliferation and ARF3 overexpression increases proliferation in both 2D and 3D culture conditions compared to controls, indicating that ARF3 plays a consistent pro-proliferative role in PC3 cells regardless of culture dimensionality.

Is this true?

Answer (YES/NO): NO